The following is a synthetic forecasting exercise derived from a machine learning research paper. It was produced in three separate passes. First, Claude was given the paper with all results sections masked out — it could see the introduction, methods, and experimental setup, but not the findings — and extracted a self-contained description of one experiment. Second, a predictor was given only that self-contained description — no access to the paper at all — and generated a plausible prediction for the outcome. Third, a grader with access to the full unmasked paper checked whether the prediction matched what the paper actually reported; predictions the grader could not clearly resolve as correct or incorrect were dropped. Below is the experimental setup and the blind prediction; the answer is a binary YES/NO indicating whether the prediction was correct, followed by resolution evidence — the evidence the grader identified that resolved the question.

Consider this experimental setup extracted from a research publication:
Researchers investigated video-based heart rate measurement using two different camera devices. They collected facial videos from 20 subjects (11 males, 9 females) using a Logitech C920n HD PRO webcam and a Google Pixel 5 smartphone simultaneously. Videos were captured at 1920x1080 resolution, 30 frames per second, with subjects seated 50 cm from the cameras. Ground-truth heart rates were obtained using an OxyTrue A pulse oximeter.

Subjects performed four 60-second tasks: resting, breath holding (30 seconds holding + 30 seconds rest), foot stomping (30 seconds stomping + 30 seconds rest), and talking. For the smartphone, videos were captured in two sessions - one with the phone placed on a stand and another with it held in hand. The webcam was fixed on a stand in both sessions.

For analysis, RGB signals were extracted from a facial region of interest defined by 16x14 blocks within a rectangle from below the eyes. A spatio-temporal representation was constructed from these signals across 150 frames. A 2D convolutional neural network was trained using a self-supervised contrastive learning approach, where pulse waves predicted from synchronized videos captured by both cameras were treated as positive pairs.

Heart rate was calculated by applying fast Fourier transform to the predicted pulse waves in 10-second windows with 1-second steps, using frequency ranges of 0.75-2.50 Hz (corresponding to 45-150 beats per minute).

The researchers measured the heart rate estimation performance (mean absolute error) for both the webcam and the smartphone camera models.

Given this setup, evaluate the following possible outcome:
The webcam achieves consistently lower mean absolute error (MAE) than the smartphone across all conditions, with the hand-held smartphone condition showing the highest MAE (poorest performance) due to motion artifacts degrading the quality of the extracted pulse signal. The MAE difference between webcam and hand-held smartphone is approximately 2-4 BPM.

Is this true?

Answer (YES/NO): YES